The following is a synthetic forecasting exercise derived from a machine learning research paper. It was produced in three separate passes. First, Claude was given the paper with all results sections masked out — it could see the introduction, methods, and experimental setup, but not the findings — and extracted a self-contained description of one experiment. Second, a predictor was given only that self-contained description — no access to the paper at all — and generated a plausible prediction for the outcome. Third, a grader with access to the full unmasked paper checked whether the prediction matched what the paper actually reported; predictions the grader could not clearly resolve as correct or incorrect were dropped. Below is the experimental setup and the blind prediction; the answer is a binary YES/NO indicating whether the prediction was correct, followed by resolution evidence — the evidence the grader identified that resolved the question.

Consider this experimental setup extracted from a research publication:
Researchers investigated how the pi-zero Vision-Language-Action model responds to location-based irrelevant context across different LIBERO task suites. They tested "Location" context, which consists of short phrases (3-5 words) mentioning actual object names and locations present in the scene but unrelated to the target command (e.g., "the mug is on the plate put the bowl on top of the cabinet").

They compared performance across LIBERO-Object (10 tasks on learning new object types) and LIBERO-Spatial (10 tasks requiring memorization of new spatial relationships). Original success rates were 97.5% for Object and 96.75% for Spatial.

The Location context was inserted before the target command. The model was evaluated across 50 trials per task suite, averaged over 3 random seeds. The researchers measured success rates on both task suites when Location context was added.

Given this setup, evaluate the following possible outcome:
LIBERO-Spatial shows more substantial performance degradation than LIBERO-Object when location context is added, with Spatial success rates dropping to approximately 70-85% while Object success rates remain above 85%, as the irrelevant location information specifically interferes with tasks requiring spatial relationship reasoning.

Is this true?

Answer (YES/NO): NO